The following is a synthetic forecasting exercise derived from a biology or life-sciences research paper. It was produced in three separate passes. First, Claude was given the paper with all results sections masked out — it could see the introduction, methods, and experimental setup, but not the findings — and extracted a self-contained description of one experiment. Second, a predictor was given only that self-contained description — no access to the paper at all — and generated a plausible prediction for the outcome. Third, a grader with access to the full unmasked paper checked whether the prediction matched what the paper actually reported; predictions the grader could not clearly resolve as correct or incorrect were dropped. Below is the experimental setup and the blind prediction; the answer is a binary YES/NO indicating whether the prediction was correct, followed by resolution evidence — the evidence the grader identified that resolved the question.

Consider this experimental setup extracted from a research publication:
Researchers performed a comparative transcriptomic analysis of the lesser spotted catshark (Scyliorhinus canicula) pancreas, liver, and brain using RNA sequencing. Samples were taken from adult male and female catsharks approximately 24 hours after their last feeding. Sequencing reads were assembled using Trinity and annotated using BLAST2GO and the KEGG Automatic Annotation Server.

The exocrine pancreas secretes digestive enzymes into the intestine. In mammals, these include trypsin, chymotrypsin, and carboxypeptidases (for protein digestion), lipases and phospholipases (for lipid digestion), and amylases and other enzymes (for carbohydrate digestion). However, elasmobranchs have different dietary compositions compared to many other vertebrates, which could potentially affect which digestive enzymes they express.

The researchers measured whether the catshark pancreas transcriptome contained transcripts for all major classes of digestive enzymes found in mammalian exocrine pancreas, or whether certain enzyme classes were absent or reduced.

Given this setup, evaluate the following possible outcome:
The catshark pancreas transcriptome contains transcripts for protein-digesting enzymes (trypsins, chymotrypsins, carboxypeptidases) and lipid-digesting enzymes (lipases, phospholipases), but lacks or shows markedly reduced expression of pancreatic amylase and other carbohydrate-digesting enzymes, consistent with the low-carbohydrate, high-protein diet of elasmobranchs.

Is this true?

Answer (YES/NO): NO